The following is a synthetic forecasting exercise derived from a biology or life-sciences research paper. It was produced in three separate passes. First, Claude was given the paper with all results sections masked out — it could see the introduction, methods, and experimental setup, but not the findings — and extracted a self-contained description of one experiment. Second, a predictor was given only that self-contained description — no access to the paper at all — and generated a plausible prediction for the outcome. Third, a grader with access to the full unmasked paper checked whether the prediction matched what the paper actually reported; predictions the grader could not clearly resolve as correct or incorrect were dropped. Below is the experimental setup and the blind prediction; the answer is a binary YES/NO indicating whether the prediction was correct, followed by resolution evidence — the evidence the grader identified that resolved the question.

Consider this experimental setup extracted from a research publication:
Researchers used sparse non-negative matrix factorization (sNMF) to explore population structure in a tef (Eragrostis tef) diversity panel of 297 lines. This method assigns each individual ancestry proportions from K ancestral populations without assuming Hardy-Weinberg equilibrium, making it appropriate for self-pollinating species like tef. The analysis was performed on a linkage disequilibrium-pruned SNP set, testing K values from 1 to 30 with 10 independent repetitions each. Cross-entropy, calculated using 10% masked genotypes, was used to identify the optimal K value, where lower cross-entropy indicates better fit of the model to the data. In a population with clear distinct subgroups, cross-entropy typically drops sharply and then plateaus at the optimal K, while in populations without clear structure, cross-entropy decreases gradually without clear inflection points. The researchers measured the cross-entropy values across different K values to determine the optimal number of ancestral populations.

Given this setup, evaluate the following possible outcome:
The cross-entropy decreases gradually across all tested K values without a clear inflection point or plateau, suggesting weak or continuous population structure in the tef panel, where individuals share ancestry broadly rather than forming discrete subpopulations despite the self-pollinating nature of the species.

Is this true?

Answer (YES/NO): YES